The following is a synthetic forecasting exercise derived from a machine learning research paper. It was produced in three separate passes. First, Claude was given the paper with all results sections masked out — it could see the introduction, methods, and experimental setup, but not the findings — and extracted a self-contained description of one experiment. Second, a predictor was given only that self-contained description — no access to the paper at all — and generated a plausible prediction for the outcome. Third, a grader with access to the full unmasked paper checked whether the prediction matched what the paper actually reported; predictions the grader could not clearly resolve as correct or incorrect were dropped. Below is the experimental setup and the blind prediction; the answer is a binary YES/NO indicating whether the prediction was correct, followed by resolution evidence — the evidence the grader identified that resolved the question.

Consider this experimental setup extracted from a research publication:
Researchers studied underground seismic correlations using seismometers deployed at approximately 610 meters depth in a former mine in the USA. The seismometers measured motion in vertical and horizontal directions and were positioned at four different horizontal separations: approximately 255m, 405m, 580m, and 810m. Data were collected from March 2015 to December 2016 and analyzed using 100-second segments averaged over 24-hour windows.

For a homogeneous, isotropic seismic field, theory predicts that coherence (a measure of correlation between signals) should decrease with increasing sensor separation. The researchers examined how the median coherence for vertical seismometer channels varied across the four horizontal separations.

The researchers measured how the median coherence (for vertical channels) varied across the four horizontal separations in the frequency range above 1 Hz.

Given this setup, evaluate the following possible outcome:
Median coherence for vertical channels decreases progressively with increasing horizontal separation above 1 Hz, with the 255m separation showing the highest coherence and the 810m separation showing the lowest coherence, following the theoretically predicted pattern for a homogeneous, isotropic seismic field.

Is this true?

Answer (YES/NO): NO